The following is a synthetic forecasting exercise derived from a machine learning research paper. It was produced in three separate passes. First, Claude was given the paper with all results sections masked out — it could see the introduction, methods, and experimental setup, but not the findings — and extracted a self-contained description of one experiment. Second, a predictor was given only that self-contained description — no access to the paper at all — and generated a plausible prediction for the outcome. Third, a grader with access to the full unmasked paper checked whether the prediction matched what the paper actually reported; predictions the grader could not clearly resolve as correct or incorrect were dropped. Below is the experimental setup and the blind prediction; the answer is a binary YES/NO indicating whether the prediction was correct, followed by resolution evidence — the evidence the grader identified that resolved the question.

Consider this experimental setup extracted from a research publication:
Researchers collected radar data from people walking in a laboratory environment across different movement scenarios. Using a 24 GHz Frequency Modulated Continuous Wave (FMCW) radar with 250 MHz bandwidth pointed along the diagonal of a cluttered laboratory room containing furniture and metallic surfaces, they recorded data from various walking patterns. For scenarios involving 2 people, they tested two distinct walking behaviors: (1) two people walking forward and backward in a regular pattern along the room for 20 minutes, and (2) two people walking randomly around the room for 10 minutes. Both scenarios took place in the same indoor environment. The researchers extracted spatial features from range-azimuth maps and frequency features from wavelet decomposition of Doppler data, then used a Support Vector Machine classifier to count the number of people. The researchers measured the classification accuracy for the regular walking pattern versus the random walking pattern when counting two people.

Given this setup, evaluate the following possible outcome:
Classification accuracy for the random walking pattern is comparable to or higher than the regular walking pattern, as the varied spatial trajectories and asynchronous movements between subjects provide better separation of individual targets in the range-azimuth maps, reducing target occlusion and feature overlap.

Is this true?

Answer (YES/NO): NO